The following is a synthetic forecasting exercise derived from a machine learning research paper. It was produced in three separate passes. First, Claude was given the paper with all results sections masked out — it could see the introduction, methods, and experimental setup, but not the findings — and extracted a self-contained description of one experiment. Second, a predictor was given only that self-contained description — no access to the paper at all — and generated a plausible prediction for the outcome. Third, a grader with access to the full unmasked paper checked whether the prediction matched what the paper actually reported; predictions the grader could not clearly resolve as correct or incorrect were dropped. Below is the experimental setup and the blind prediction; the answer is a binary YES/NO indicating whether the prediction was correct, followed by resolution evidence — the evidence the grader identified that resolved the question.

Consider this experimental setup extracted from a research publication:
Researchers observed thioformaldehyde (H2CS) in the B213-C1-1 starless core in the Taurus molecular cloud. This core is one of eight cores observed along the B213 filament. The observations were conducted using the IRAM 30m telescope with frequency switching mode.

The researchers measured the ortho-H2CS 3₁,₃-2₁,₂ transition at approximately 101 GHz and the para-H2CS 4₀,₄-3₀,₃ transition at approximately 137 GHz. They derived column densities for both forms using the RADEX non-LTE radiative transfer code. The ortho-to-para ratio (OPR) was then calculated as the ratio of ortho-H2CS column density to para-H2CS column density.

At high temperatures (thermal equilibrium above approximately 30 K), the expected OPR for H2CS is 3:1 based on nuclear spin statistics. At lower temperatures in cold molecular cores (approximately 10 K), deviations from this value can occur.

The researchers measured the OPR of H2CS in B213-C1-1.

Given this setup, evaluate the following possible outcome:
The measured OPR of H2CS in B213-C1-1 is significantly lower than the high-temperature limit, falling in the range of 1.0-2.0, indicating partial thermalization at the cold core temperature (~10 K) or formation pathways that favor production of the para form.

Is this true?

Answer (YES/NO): NO